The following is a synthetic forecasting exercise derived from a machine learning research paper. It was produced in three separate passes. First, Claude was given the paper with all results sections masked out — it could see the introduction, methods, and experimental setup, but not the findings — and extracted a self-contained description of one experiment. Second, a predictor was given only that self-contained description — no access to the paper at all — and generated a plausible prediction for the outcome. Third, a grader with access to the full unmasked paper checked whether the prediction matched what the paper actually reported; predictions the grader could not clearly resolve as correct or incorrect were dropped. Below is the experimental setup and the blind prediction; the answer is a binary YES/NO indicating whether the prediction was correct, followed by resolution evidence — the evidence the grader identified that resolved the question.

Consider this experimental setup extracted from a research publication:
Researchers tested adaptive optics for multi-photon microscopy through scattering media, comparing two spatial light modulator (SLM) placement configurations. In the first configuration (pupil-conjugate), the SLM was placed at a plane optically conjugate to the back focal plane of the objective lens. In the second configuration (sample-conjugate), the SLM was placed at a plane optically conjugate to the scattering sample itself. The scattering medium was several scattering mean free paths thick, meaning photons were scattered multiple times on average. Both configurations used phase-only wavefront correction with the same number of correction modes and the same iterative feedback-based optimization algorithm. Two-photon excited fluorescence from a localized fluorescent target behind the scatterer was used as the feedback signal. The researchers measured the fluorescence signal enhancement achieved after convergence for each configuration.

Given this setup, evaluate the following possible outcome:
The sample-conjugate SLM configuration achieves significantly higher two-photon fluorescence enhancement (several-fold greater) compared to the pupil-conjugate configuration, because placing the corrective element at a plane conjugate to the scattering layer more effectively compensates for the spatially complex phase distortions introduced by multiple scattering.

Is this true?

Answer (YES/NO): NO